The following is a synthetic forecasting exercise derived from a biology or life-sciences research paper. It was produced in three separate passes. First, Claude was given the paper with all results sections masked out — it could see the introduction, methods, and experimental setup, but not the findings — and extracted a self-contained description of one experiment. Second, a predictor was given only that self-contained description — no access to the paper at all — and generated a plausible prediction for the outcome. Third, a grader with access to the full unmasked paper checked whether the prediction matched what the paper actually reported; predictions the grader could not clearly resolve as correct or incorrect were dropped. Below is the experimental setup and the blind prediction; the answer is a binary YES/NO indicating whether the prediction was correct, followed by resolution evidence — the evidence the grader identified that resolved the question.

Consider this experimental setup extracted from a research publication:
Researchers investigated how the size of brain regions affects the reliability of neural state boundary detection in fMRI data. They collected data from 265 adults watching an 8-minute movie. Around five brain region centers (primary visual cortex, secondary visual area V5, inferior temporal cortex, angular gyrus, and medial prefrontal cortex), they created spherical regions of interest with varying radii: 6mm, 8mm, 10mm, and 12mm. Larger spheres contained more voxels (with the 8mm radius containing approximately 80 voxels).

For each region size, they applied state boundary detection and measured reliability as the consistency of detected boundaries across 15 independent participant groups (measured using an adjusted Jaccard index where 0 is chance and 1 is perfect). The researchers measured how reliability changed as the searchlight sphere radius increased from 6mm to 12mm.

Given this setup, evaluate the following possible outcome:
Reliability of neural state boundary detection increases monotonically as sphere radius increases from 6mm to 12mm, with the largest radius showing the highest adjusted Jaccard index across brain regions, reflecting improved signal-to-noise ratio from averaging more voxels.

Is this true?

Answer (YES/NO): NO